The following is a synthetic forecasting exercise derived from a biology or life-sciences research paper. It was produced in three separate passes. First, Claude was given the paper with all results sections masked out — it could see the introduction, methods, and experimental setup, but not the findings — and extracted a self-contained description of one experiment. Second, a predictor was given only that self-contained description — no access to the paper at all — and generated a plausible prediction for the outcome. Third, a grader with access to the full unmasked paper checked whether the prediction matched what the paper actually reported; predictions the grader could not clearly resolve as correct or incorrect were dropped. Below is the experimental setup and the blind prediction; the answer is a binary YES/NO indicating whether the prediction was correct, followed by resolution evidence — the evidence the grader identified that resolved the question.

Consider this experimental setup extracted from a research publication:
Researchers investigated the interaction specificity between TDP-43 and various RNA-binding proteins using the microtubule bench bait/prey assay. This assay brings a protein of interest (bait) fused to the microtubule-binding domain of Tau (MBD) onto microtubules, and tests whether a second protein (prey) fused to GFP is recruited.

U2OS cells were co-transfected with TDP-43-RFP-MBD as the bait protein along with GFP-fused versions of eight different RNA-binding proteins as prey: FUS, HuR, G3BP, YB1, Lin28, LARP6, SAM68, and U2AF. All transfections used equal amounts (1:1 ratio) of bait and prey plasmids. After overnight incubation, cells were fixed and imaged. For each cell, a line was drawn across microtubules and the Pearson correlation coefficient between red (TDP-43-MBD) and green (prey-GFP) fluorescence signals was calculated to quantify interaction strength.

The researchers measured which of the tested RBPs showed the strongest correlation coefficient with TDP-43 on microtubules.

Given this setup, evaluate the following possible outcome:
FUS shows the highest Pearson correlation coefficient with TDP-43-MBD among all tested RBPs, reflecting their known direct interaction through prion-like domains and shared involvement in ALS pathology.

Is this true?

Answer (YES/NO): YES